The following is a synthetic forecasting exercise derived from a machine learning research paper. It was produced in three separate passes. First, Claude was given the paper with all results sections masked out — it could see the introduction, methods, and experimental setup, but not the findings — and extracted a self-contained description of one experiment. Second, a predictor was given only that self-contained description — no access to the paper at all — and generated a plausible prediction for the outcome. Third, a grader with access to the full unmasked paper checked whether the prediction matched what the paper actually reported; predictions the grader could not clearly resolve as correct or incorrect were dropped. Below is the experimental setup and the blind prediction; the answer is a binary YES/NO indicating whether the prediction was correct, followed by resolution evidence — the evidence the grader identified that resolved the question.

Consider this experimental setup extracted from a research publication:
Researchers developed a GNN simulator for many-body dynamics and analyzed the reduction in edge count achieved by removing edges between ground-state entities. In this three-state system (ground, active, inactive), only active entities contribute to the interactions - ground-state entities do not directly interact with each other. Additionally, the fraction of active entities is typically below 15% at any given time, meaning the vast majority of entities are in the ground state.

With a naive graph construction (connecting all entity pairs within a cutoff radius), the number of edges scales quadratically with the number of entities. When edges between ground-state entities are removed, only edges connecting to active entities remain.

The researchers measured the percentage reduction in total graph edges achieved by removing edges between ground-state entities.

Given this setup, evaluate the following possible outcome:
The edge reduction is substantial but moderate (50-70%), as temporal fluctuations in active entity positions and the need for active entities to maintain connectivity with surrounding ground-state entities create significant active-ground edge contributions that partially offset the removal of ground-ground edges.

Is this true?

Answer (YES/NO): NO